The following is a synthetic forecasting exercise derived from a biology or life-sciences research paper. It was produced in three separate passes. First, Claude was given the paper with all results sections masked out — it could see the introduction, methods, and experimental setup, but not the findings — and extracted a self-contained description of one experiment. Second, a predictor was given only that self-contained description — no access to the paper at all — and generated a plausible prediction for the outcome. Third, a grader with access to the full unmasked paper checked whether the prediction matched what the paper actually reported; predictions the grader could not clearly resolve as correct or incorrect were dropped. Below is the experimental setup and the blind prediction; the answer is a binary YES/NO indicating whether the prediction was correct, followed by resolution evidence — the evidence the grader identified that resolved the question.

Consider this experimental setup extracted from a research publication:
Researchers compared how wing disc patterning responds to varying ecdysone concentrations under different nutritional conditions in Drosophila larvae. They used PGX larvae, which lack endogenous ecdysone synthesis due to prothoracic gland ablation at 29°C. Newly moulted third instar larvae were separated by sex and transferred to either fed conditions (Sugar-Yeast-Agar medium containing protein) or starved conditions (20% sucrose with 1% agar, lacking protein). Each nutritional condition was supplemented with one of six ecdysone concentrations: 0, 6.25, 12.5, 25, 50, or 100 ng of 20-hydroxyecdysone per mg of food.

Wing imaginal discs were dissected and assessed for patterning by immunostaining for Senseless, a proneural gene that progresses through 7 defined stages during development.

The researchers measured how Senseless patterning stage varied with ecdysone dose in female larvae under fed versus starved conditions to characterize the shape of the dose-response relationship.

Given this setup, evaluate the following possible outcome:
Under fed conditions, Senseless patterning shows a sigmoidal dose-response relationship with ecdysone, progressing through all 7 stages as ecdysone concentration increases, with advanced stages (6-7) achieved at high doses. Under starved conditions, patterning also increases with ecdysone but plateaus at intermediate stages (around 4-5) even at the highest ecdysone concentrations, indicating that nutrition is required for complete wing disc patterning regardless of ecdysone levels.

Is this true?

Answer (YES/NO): NO